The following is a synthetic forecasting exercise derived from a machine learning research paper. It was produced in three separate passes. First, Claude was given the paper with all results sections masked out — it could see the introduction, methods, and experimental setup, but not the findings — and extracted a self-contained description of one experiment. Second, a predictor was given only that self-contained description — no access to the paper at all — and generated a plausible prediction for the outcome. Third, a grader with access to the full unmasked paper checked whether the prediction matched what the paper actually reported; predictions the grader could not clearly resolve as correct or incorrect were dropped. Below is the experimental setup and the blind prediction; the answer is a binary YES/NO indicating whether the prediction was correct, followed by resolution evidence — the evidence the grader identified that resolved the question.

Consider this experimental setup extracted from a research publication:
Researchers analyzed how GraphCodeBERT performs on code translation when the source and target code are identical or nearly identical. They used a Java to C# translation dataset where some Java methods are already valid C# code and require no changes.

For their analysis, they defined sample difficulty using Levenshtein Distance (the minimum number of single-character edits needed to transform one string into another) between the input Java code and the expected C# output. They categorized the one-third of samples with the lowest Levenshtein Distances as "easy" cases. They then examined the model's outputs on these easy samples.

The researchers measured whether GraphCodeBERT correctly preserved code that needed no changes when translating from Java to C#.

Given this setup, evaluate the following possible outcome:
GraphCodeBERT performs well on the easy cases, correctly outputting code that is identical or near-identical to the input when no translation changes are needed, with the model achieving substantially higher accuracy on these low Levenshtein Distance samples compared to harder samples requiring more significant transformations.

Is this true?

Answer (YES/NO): NO